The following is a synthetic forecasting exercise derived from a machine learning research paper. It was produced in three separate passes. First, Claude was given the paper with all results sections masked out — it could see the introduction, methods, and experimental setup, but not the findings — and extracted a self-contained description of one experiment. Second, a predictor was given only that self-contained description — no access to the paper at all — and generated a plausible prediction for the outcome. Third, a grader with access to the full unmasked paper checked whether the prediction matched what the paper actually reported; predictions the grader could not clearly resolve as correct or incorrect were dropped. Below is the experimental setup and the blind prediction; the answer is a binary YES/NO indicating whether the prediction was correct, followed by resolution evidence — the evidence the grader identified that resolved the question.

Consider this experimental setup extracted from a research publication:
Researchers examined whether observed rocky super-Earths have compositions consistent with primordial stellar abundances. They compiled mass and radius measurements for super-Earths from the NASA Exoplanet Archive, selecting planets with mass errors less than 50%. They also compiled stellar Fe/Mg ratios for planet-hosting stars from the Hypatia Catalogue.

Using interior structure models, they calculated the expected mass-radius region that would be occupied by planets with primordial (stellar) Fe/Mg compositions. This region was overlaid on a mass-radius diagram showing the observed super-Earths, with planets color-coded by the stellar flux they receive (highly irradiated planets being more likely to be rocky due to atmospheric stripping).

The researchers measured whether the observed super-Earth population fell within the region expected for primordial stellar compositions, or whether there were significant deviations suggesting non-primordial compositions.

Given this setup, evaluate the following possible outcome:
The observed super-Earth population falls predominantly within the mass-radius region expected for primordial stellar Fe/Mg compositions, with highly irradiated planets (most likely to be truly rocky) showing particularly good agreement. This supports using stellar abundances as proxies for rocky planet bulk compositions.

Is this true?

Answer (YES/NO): NO